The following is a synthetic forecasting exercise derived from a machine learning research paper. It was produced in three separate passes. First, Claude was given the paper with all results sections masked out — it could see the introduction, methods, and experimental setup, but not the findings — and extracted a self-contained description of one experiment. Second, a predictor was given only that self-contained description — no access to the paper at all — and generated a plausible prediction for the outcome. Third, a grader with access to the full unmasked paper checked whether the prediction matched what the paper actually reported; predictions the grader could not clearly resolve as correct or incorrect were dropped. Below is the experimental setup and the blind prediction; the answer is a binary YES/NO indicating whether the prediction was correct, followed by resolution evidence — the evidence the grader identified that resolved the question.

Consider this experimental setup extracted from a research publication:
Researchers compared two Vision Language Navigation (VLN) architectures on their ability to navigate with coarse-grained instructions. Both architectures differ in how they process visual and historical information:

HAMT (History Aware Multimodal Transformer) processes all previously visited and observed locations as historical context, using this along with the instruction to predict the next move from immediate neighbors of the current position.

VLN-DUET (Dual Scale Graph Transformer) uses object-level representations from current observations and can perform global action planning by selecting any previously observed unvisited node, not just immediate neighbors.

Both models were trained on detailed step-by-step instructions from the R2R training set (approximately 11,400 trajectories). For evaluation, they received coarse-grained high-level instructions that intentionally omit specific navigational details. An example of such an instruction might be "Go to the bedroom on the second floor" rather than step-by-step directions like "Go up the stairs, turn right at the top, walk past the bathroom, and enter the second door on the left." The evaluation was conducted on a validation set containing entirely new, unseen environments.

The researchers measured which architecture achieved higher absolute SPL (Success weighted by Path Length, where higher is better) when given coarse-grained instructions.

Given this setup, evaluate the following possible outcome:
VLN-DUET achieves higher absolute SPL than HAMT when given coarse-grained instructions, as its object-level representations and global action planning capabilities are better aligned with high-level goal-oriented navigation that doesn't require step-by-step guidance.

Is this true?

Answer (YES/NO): YES